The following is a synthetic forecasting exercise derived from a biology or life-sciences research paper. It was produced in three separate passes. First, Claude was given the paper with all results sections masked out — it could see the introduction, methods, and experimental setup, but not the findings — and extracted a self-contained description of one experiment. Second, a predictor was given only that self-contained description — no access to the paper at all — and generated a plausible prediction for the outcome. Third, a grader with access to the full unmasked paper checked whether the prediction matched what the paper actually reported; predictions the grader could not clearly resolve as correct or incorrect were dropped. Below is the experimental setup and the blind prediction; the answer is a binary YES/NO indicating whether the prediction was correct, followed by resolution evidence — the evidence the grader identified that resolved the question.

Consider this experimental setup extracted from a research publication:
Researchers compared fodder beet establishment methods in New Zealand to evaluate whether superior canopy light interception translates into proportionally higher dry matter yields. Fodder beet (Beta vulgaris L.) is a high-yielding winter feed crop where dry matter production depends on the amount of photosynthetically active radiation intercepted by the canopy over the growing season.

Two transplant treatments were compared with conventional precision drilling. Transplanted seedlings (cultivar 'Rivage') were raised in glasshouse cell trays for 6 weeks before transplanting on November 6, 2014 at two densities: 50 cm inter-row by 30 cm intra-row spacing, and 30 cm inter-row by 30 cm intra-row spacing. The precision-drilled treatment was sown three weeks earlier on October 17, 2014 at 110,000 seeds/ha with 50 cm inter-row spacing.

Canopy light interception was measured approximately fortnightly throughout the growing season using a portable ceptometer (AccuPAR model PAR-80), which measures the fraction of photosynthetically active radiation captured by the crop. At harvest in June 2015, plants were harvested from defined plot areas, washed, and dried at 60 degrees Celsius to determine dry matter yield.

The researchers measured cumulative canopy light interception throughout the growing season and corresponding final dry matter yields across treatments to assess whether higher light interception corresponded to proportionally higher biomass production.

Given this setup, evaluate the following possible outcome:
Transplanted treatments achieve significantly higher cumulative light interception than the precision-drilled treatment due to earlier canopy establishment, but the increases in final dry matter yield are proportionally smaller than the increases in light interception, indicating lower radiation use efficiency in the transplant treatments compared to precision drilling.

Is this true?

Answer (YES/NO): YES